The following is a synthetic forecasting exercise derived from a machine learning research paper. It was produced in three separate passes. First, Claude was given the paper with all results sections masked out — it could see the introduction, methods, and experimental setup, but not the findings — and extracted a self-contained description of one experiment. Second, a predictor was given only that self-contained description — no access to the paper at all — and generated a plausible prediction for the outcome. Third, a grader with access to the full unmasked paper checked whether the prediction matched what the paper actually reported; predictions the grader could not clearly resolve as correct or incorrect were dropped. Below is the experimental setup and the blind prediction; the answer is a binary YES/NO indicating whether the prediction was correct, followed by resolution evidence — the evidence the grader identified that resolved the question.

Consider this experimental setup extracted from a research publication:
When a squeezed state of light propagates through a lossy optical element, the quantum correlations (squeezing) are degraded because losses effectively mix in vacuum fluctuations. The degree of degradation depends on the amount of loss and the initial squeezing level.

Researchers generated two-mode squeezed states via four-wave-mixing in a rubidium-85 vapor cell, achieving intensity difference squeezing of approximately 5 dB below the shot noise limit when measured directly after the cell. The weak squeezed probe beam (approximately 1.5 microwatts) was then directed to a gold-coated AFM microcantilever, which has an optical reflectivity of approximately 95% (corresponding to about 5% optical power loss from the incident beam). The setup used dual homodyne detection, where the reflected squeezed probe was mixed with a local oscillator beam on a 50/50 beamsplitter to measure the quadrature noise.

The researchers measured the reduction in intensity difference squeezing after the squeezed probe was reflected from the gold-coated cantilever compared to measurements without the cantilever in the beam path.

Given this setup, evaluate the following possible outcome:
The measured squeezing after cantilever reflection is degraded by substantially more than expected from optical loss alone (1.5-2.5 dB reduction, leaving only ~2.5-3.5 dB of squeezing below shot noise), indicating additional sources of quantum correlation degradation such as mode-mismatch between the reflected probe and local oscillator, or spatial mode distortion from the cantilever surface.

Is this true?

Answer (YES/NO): NO